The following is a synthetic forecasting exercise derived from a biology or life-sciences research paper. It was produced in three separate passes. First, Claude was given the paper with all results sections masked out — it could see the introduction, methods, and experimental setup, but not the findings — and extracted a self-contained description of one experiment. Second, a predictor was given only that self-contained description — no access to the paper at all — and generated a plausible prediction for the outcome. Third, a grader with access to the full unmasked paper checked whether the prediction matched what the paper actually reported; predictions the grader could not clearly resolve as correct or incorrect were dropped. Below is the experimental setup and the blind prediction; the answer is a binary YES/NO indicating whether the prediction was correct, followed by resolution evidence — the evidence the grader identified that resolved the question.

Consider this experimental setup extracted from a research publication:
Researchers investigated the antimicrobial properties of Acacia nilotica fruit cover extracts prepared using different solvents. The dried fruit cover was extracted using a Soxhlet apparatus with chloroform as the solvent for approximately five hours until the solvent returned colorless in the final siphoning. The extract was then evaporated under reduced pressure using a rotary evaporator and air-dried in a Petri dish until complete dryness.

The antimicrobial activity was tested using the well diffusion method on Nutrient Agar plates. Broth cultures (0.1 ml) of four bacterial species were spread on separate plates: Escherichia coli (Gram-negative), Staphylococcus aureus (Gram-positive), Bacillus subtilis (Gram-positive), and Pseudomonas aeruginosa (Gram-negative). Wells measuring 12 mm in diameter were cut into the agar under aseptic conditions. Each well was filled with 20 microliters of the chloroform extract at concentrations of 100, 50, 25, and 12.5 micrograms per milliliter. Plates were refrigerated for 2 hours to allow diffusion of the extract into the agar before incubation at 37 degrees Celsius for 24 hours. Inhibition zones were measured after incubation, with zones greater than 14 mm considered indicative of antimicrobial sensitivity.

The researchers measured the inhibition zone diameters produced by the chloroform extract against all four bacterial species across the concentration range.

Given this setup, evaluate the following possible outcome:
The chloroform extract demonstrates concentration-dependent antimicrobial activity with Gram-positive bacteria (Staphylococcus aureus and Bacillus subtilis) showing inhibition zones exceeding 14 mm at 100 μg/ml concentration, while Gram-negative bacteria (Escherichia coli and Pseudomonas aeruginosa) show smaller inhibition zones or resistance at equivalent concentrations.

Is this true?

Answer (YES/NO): NO